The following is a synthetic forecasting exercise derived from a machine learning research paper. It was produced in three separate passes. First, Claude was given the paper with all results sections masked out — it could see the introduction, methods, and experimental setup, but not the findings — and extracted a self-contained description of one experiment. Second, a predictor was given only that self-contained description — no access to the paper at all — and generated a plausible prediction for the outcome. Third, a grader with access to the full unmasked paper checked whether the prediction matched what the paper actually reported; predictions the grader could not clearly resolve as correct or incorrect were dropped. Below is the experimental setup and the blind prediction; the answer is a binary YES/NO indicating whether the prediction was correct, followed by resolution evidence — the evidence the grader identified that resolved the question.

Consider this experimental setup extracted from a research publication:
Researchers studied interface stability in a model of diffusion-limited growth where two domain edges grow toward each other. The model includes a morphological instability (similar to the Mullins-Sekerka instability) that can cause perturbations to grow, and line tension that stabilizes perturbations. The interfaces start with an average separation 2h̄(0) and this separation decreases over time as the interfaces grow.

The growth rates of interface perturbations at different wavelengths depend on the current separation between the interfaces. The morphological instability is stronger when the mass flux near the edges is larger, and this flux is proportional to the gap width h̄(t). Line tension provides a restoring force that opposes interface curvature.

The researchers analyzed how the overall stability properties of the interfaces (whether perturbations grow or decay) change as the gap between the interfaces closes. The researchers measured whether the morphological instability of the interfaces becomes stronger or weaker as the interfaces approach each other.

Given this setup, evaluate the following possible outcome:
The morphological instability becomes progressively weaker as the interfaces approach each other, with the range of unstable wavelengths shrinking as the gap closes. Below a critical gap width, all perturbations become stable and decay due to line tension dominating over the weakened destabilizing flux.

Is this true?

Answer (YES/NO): YES